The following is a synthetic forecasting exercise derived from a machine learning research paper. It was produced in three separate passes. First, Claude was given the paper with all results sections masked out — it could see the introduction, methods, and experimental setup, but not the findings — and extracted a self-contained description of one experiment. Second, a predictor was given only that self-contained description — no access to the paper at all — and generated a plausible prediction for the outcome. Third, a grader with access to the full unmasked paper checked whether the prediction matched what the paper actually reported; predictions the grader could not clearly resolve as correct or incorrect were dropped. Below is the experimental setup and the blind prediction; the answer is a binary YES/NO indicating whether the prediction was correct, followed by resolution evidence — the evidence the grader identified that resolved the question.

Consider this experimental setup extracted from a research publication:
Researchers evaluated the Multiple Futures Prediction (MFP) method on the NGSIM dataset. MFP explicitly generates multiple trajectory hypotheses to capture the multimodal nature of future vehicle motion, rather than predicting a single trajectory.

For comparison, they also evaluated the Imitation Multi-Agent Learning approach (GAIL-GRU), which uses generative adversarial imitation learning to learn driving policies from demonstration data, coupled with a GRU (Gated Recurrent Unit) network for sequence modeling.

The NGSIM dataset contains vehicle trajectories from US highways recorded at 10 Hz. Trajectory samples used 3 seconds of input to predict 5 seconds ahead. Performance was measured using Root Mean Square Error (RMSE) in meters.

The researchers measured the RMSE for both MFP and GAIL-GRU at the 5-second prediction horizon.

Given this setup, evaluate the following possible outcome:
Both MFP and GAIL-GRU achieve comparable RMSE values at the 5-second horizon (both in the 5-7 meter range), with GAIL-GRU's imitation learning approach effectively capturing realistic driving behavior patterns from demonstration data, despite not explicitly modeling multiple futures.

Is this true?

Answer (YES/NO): NO